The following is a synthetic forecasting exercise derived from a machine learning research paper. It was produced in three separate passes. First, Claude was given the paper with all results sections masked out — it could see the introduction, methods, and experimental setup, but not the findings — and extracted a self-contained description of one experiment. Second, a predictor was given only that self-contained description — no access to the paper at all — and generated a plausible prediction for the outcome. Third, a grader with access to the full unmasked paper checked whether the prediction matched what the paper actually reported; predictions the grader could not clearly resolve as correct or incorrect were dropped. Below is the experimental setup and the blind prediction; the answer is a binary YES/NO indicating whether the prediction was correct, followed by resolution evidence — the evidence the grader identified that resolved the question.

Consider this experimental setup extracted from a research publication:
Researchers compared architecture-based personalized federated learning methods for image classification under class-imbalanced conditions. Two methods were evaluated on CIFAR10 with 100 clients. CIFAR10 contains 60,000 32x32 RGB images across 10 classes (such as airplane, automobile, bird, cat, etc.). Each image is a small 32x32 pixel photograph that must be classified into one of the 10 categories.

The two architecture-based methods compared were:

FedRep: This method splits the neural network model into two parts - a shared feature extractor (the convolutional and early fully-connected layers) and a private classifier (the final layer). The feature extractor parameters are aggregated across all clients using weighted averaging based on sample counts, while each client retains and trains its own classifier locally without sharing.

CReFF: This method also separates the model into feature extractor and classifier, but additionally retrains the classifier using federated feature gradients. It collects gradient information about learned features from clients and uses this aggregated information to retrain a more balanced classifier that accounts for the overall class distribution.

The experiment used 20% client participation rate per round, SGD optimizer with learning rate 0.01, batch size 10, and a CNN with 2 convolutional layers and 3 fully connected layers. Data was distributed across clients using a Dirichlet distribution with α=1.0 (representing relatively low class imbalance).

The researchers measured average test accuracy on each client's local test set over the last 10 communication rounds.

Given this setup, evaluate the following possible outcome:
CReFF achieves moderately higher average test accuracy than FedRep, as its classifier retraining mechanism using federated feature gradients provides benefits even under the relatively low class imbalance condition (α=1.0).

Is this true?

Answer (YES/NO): NO